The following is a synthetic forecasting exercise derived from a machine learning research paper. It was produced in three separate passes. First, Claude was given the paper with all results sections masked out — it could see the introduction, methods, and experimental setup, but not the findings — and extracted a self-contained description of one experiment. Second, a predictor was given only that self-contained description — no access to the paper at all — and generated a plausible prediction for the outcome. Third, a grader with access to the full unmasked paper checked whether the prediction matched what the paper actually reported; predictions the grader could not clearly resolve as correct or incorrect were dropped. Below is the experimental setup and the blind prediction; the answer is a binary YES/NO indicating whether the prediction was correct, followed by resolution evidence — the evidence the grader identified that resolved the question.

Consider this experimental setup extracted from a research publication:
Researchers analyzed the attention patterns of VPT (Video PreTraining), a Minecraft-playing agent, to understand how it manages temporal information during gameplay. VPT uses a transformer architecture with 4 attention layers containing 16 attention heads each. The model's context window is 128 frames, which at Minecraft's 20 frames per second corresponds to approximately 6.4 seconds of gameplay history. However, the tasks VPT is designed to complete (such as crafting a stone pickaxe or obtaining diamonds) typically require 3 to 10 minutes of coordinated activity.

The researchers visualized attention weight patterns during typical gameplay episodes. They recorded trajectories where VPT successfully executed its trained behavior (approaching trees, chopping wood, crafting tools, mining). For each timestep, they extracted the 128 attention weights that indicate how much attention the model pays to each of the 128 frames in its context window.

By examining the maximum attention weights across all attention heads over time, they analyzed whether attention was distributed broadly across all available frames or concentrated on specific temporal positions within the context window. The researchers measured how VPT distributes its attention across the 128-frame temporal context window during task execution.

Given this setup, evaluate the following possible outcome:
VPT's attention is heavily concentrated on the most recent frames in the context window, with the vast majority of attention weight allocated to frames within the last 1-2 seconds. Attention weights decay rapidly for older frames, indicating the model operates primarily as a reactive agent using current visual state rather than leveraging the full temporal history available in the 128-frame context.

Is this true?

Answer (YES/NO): NO